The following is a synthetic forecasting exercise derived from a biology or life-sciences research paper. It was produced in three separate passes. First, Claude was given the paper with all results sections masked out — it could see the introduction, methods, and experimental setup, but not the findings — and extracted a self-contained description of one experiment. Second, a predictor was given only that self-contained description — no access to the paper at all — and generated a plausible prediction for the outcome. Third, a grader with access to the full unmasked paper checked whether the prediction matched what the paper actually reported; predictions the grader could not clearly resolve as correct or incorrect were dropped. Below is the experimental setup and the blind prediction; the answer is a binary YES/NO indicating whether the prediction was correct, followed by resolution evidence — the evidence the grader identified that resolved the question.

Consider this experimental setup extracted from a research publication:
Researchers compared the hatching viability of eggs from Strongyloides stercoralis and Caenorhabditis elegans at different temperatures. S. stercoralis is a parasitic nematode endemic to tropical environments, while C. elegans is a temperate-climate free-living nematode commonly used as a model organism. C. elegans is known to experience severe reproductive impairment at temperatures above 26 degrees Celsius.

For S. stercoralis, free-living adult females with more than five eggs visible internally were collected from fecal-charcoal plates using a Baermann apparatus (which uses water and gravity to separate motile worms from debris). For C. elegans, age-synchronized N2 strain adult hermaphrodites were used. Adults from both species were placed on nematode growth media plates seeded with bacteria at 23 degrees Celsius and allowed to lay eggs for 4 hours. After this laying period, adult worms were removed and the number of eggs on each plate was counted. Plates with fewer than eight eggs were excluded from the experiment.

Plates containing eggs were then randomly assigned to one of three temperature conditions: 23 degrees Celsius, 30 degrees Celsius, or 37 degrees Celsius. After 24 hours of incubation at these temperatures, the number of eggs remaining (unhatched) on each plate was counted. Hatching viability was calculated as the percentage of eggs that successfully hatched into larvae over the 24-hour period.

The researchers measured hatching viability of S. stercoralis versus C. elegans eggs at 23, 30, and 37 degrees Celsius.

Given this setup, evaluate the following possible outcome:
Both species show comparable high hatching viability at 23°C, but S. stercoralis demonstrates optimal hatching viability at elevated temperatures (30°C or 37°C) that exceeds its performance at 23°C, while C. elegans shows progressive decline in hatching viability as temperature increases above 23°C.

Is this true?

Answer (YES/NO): NO